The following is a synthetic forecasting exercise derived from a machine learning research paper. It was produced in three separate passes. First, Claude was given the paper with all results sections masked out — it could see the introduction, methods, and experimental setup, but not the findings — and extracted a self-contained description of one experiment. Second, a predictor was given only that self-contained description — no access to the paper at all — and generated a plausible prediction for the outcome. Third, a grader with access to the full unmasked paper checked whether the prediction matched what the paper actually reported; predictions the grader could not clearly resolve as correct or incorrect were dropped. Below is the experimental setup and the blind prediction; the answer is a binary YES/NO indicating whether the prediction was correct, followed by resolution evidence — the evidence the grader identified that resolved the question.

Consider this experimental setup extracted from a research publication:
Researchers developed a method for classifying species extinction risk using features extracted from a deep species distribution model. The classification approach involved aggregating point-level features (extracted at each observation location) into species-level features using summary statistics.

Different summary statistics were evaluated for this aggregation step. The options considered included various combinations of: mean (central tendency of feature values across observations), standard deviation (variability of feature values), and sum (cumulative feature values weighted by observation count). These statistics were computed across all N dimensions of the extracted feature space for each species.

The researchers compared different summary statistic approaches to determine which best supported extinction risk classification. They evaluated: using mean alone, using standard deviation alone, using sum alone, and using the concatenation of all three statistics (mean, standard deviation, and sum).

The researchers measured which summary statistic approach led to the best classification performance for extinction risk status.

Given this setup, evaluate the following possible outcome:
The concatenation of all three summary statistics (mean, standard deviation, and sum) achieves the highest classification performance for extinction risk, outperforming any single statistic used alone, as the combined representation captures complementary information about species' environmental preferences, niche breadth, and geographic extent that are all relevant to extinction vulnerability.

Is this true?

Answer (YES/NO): YES